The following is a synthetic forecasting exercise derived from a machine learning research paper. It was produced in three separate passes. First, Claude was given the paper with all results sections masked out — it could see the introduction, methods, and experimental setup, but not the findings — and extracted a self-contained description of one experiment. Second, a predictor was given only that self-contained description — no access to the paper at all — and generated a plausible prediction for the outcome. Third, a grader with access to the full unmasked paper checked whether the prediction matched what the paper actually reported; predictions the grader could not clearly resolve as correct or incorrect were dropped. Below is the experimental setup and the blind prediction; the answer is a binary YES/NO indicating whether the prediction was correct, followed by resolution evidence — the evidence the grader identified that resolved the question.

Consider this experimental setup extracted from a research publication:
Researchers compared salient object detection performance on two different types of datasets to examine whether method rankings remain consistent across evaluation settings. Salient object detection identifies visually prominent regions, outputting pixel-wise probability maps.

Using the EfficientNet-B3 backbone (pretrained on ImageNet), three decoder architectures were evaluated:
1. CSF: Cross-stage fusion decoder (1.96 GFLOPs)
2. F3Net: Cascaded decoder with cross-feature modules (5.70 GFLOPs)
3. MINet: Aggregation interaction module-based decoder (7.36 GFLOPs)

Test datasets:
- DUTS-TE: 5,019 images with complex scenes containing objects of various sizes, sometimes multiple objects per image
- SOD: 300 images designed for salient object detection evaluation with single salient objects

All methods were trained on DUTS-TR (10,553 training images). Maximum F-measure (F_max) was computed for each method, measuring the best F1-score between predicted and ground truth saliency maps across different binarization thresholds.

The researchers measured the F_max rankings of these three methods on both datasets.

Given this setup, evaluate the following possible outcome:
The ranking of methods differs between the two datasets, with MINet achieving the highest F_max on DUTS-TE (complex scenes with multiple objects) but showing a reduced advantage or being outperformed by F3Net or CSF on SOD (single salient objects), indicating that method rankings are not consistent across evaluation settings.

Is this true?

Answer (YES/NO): NO